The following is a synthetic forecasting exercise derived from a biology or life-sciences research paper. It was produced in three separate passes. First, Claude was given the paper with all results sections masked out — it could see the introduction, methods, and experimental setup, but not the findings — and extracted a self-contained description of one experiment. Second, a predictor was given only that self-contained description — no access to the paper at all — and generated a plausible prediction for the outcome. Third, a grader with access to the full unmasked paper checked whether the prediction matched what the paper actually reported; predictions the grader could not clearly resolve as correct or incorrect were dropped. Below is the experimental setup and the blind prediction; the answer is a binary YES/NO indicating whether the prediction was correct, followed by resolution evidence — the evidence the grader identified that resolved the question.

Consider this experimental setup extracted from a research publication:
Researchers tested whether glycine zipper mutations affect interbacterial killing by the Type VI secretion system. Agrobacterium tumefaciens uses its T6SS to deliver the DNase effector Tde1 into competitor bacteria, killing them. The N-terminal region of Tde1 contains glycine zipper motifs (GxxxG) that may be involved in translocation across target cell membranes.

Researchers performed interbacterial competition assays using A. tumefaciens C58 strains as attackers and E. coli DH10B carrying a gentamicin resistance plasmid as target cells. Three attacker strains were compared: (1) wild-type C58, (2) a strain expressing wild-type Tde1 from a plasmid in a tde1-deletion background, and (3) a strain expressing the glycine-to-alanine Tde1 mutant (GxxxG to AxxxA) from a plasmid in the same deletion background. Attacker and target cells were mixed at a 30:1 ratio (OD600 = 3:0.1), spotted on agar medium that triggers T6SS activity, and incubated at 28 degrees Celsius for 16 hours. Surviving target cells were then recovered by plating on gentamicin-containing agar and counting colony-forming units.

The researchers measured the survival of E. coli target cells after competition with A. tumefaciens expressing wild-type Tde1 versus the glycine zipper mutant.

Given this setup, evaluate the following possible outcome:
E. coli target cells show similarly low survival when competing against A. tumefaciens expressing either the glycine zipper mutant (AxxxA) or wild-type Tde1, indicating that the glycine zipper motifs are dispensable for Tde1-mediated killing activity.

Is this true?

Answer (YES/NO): NO